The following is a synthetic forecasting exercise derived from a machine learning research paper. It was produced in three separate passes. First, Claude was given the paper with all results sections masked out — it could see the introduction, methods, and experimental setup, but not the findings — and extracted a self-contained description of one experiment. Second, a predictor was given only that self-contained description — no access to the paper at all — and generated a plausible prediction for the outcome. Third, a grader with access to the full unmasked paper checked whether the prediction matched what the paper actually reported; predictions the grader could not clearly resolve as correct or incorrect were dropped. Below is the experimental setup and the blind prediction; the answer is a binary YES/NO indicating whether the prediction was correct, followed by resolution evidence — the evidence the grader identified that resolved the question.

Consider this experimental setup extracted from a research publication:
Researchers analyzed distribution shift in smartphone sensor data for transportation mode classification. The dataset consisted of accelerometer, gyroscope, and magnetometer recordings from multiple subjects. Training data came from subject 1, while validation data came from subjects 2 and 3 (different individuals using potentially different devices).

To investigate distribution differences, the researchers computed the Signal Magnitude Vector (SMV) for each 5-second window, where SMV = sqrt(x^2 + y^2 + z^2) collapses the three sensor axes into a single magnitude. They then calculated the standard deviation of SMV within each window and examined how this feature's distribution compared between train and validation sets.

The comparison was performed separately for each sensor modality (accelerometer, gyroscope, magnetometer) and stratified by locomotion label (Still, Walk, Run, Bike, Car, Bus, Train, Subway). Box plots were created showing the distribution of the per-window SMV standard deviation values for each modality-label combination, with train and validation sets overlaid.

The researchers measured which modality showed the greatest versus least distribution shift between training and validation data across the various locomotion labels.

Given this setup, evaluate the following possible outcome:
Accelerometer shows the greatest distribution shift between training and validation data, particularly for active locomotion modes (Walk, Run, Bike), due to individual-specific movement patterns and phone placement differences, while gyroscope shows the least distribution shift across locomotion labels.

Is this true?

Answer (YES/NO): NO